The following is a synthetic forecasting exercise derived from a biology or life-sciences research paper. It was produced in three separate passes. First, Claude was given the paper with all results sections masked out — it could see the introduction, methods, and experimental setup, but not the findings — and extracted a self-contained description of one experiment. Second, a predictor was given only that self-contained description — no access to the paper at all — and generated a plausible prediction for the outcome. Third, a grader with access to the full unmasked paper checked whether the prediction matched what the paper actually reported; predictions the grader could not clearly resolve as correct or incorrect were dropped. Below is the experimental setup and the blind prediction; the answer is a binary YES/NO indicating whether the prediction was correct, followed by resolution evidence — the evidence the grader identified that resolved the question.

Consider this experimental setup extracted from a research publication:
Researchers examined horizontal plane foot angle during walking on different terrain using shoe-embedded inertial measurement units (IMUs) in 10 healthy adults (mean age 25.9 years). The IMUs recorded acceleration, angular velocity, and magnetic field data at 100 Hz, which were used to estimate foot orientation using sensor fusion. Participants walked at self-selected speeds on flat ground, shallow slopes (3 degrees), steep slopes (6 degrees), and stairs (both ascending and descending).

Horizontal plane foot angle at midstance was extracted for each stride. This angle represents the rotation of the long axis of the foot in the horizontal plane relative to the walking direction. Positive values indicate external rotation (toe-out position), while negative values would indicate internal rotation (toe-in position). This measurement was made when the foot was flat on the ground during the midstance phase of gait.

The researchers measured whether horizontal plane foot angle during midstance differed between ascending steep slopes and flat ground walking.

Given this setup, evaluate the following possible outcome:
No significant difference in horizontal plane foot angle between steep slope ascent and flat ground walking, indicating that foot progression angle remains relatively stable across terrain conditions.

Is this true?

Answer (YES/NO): NO